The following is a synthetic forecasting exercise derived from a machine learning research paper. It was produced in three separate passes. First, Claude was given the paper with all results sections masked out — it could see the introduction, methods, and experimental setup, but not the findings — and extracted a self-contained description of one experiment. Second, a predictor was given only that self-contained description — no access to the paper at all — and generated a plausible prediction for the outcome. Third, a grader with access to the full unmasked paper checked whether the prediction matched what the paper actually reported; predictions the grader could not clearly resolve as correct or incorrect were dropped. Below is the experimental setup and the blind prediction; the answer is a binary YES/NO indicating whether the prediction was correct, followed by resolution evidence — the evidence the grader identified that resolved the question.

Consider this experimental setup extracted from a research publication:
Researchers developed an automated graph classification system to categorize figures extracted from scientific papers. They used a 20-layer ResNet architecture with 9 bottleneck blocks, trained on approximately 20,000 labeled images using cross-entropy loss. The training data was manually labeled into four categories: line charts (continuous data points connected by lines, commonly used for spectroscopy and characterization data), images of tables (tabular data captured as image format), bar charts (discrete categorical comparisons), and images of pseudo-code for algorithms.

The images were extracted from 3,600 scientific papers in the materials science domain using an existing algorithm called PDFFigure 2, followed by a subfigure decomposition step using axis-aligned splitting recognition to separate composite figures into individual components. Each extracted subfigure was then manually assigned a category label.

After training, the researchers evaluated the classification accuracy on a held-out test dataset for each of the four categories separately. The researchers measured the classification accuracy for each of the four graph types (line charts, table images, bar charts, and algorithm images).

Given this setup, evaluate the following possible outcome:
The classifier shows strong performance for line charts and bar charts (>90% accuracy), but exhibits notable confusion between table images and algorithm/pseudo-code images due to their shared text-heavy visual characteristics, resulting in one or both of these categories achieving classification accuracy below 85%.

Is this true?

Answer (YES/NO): NO